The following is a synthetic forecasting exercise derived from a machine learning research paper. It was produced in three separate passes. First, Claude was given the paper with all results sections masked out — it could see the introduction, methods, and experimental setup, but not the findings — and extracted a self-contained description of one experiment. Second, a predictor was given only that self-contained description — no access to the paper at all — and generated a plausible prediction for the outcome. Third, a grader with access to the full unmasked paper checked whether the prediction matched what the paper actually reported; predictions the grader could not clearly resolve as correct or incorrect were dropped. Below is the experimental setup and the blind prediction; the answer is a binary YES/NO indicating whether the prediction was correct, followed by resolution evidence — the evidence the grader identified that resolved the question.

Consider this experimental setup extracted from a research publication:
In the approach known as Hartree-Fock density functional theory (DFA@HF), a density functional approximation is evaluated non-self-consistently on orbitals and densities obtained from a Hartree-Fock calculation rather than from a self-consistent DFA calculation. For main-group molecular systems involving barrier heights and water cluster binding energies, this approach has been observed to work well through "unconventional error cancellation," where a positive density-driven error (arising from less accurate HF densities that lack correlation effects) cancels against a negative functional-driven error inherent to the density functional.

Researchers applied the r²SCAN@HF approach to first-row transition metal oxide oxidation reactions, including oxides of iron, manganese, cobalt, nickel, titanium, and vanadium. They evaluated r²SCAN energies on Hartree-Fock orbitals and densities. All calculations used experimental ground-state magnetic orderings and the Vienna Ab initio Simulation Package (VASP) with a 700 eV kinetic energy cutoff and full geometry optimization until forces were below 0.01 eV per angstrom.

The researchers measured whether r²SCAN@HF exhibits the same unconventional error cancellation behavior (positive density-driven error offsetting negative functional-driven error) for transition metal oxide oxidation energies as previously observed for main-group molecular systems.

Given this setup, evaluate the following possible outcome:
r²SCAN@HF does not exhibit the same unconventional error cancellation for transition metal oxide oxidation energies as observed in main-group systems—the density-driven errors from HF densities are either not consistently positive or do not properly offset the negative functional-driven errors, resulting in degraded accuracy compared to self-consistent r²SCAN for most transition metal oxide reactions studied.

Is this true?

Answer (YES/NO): YES